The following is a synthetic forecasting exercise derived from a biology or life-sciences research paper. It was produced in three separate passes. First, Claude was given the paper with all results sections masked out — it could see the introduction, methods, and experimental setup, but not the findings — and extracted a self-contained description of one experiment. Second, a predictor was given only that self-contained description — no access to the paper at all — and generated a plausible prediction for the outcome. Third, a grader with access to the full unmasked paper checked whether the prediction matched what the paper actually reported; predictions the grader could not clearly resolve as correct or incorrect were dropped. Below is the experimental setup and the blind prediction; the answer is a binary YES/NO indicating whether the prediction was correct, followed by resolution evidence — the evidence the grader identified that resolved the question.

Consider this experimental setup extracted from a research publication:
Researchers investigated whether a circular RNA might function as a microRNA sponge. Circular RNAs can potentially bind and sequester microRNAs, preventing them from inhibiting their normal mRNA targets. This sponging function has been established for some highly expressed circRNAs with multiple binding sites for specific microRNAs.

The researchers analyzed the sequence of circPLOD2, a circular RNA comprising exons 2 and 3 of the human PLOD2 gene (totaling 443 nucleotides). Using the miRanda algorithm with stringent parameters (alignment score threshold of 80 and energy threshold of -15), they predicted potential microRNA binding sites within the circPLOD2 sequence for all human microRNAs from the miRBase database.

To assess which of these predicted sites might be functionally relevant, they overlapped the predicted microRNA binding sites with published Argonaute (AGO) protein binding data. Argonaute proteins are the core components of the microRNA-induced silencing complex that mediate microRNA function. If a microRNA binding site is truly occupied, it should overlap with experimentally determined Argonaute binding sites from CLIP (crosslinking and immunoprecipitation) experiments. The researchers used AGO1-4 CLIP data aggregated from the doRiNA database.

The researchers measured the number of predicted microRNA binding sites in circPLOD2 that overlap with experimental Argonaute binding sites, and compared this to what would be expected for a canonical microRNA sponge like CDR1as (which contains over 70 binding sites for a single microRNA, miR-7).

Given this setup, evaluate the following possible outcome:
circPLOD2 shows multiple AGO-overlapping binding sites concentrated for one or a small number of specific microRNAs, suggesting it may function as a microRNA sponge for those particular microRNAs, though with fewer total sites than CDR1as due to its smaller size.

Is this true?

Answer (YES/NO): NO